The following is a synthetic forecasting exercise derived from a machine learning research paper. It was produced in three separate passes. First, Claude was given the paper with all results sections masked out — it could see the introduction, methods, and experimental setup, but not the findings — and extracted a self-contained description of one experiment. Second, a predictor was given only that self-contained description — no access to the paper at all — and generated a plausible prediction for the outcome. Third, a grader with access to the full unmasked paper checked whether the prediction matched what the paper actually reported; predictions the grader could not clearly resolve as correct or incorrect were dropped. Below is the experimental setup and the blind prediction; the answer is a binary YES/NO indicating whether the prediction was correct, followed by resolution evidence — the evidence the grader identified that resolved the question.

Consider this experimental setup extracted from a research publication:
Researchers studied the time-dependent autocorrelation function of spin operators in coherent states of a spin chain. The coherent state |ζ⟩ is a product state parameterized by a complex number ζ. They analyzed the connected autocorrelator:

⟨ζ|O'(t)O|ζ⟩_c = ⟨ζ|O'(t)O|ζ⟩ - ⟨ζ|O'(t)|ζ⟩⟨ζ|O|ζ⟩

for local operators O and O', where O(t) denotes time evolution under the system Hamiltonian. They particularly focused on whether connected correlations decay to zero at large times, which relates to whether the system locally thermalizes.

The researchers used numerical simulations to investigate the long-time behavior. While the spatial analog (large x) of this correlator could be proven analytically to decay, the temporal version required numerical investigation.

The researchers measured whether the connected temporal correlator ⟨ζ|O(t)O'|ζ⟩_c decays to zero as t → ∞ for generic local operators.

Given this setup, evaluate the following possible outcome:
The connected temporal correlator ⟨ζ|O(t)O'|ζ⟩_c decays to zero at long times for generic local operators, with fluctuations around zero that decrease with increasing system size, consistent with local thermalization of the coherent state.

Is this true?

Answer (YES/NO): NO